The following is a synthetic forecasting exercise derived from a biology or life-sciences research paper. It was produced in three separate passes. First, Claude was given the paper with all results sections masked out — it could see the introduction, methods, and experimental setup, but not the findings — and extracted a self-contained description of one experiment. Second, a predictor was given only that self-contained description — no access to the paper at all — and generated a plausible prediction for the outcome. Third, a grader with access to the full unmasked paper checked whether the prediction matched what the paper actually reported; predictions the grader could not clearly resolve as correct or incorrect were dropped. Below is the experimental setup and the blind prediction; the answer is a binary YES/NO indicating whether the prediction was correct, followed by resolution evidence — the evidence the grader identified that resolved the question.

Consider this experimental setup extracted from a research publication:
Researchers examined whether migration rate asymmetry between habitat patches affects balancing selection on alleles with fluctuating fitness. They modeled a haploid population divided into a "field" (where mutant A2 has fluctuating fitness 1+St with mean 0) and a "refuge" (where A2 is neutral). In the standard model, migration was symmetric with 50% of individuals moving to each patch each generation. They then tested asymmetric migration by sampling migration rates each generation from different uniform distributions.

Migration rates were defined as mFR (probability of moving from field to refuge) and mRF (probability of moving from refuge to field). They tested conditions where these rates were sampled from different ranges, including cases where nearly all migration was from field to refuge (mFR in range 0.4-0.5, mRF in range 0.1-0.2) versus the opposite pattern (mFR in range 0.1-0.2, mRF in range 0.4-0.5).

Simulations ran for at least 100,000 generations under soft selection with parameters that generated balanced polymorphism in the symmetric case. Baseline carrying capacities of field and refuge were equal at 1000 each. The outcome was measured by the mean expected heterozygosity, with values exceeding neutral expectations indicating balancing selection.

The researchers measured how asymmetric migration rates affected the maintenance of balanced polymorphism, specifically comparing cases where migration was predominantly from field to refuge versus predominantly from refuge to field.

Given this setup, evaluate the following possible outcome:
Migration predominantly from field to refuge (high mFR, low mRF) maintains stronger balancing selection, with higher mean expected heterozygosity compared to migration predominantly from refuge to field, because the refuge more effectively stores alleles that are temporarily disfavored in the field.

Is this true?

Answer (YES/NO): NO